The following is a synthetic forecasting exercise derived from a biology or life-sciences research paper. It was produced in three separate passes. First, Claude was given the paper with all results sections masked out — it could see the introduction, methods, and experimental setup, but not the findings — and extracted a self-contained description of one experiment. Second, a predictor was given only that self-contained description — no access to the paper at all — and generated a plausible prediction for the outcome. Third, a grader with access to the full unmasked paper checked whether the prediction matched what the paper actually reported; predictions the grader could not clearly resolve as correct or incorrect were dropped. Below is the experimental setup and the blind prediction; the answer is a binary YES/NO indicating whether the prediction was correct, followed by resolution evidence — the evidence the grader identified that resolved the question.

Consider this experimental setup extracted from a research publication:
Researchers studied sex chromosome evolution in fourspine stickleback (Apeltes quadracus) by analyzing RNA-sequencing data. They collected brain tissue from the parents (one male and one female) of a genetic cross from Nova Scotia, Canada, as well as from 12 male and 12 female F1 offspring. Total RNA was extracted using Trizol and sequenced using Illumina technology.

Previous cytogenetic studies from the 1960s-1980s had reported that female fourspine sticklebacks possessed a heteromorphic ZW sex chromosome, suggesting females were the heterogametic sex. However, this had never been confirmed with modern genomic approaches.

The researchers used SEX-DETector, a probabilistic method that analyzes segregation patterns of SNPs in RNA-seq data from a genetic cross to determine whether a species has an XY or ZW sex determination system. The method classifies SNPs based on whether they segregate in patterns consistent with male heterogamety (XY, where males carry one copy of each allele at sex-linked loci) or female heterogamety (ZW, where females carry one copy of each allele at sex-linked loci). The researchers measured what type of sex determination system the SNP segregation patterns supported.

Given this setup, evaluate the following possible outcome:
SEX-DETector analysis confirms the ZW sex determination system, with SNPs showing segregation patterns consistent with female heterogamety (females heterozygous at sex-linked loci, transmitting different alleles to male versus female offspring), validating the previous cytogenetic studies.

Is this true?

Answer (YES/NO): NO